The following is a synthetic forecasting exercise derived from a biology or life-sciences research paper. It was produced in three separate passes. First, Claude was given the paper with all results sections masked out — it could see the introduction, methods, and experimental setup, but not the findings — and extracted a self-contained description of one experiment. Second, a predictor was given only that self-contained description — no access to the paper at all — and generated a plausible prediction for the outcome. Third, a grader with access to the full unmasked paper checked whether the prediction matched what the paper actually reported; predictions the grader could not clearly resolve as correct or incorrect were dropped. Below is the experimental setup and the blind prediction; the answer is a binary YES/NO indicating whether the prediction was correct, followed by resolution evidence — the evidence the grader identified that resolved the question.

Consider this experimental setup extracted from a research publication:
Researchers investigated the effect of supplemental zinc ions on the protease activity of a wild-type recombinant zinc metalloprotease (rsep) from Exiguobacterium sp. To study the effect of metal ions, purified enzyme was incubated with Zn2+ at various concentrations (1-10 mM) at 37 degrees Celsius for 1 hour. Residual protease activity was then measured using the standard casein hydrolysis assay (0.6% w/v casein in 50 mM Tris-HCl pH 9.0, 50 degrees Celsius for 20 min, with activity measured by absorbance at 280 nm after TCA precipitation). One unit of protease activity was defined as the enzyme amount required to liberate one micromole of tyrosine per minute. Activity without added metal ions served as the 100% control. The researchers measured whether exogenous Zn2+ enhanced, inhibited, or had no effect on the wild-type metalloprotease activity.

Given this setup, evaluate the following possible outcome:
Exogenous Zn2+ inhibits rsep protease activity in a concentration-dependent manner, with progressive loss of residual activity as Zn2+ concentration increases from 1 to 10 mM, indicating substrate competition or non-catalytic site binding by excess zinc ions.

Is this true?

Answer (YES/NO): NO